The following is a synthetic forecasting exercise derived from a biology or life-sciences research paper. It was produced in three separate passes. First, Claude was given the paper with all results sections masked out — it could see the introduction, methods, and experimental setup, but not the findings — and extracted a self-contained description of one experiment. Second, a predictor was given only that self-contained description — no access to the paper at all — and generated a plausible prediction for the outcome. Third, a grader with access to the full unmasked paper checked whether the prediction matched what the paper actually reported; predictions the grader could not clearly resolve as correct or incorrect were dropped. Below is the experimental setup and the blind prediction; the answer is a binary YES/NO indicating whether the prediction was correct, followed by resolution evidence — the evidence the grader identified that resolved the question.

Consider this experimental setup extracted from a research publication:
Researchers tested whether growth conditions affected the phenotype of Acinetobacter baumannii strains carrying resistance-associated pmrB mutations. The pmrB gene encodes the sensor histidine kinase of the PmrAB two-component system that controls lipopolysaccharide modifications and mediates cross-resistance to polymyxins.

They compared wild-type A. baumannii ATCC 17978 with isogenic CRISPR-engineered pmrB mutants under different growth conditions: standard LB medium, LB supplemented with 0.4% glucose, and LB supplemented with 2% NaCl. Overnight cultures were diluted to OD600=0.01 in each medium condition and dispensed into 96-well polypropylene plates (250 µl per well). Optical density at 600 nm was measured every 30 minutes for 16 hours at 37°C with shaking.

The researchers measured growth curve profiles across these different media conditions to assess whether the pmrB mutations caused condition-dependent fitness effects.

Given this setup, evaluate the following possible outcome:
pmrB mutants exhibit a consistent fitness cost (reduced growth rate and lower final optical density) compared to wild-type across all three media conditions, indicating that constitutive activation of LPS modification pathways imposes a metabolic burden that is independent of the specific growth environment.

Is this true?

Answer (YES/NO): NO